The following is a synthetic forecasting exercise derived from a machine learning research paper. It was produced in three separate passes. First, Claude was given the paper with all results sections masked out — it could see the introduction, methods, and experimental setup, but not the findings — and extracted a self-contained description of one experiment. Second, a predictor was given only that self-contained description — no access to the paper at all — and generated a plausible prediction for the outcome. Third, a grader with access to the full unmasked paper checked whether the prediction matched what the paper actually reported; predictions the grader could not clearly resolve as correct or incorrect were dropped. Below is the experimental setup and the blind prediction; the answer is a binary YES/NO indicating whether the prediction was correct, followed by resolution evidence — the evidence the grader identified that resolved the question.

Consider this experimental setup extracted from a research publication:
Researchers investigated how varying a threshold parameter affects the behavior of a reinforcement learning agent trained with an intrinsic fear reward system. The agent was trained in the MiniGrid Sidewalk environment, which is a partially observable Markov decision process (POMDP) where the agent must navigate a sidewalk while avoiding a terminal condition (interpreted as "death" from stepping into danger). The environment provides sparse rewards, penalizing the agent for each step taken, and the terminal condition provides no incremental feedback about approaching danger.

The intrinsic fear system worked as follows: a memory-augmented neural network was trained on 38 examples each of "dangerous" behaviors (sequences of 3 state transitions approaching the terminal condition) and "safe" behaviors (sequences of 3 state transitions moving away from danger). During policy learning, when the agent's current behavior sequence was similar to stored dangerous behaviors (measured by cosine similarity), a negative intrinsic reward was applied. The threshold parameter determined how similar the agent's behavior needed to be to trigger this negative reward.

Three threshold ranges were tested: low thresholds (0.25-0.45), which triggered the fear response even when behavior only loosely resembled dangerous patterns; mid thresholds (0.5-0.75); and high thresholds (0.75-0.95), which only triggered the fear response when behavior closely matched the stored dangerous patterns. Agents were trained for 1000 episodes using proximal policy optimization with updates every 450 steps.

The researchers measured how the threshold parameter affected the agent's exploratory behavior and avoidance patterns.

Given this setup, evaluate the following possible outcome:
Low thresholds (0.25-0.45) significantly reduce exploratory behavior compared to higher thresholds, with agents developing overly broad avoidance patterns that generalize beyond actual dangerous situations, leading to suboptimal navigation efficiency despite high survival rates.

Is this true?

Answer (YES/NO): YES